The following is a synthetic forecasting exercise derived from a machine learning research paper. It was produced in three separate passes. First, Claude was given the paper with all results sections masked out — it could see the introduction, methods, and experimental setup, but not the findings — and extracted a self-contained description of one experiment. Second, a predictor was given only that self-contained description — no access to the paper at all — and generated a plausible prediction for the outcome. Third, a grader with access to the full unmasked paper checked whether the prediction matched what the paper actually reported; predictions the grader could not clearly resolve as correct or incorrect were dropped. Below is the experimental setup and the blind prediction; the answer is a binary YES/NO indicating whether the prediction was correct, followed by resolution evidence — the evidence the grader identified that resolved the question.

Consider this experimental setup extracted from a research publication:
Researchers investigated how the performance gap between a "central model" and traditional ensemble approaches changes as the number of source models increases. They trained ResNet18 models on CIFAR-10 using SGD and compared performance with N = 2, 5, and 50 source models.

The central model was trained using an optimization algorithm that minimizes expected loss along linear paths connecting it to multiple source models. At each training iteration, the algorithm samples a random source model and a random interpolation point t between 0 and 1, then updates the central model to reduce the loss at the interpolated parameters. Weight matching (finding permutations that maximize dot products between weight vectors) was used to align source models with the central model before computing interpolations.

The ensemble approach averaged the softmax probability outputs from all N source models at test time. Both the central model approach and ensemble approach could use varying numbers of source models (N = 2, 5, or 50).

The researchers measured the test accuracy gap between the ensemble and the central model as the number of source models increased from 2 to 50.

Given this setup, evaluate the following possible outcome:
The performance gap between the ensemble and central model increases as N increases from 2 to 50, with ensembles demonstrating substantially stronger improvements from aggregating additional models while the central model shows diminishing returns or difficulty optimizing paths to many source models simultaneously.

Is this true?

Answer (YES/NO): YES